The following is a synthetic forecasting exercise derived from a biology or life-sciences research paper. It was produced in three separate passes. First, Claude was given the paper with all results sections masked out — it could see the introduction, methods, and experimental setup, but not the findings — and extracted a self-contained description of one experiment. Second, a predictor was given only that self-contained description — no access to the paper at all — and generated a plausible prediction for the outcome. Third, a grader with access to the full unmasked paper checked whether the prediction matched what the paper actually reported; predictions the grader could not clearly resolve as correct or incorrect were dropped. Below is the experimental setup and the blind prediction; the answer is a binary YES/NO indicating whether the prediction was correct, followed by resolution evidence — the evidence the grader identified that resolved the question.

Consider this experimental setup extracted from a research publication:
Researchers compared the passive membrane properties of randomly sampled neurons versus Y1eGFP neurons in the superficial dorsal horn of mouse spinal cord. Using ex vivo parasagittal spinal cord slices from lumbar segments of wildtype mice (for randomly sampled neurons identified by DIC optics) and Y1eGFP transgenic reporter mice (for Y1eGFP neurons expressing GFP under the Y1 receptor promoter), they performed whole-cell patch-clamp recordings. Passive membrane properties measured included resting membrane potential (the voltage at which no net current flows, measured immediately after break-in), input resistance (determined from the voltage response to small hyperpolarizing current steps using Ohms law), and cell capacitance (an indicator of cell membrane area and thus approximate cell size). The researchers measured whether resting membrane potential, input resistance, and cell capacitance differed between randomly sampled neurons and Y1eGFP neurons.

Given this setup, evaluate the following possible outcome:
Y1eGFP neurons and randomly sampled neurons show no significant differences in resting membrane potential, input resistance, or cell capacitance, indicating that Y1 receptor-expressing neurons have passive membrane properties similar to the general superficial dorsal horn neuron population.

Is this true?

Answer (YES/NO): YES